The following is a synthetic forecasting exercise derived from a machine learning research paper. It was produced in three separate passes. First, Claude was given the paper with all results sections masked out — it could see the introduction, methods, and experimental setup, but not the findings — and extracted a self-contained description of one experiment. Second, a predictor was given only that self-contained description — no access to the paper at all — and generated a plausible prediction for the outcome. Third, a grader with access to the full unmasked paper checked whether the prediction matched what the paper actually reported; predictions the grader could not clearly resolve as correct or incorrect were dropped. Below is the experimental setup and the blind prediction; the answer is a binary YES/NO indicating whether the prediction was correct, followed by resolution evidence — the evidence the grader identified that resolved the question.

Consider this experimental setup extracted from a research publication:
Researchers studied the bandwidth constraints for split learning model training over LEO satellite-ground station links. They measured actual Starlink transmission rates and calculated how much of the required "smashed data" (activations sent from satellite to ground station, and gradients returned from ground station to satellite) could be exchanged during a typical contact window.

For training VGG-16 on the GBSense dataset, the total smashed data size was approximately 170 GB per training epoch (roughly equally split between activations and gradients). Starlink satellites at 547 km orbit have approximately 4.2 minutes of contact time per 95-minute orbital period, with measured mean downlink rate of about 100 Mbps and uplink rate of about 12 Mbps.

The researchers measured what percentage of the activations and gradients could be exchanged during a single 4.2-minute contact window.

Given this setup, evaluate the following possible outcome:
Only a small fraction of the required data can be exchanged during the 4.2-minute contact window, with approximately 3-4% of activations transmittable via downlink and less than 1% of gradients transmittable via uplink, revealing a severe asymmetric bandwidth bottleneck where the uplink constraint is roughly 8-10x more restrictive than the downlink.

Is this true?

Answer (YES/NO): NO